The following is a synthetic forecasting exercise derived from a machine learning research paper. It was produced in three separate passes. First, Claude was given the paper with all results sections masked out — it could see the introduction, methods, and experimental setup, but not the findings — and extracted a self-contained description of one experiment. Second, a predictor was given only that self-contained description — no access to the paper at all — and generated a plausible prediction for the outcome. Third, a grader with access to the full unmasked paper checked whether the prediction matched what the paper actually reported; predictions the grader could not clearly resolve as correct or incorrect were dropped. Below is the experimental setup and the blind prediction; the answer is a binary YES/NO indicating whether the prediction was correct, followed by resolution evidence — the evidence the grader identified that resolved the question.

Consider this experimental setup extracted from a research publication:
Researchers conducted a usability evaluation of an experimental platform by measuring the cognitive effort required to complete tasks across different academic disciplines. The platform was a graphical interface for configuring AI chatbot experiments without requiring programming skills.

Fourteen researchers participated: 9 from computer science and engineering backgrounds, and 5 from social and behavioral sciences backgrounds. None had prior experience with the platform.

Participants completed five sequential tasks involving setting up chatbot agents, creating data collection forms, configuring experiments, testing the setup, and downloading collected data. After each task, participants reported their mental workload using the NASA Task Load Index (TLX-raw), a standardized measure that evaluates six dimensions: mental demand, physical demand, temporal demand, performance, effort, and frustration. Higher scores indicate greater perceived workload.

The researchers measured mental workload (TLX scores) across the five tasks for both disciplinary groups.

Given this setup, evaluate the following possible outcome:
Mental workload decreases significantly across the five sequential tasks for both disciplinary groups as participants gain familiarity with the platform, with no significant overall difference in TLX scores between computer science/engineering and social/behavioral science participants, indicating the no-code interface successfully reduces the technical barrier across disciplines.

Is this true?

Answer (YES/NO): NO